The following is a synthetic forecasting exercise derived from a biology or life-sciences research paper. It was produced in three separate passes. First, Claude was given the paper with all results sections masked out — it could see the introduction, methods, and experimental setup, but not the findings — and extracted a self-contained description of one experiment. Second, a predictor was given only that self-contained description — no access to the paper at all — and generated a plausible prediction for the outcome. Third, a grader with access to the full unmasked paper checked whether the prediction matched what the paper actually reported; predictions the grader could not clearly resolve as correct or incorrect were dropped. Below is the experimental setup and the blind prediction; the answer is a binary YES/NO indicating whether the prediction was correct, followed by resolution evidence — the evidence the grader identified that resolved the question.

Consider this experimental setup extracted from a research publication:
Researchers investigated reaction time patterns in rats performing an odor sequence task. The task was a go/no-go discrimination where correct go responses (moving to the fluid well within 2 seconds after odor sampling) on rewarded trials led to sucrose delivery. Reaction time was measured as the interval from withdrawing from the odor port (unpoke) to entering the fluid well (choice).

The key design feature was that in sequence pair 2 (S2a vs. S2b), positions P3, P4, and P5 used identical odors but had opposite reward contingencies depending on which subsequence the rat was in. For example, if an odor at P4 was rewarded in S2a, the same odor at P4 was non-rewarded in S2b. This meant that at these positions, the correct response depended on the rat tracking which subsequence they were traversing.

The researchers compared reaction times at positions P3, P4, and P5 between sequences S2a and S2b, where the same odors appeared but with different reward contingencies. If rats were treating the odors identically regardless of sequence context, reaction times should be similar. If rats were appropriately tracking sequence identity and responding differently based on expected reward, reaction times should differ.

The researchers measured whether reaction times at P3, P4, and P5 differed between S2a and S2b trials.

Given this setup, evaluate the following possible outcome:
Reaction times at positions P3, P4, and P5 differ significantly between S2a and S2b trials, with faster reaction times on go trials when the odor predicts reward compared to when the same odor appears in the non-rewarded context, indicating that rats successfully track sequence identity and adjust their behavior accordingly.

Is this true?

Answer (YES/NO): YES